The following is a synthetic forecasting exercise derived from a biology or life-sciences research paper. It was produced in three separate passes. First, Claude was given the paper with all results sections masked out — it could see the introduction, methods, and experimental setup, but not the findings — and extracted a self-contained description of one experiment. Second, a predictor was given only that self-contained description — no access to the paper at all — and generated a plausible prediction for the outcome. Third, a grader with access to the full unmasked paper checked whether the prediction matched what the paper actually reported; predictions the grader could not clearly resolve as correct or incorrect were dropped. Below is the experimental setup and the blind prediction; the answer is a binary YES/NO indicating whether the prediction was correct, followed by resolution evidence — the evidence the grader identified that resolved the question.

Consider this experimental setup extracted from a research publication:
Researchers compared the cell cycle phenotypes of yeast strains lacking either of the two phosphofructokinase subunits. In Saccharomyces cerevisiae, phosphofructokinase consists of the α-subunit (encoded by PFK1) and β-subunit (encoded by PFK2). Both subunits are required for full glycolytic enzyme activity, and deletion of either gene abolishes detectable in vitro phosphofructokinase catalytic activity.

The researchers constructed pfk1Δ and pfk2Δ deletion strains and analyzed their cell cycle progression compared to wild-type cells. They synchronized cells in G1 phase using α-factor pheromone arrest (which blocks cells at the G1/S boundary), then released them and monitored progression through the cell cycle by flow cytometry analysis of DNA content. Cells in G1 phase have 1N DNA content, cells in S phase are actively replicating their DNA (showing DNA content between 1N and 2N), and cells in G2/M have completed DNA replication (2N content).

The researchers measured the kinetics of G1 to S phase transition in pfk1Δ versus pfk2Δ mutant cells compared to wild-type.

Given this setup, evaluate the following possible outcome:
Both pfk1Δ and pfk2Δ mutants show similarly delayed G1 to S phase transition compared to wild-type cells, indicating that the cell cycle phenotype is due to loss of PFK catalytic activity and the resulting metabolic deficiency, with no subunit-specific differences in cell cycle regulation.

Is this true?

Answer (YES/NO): NO